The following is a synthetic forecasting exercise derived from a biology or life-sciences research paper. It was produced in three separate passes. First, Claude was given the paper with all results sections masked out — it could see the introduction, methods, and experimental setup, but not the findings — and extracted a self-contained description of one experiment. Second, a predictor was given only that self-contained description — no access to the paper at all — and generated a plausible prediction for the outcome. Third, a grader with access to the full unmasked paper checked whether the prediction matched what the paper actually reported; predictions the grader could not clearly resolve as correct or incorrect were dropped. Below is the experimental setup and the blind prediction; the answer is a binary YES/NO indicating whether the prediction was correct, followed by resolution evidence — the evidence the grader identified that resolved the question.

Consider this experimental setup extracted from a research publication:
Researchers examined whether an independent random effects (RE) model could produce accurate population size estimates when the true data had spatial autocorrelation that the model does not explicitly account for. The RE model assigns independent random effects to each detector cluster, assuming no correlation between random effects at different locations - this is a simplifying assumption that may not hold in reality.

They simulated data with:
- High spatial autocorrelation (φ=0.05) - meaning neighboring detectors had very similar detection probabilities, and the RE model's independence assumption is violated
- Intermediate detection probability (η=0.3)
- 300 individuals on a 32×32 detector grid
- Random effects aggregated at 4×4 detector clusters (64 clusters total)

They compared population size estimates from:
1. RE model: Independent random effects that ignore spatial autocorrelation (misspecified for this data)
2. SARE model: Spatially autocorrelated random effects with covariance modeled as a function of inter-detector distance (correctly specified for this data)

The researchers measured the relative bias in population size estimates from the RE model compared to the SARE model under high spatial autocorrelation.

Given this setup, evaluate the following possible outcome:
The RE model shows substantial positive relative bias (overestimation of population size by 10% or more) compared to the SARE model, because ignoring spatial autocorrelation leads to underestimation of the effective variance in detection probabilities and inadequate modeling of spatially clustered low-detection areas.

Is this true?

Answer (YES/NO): NO